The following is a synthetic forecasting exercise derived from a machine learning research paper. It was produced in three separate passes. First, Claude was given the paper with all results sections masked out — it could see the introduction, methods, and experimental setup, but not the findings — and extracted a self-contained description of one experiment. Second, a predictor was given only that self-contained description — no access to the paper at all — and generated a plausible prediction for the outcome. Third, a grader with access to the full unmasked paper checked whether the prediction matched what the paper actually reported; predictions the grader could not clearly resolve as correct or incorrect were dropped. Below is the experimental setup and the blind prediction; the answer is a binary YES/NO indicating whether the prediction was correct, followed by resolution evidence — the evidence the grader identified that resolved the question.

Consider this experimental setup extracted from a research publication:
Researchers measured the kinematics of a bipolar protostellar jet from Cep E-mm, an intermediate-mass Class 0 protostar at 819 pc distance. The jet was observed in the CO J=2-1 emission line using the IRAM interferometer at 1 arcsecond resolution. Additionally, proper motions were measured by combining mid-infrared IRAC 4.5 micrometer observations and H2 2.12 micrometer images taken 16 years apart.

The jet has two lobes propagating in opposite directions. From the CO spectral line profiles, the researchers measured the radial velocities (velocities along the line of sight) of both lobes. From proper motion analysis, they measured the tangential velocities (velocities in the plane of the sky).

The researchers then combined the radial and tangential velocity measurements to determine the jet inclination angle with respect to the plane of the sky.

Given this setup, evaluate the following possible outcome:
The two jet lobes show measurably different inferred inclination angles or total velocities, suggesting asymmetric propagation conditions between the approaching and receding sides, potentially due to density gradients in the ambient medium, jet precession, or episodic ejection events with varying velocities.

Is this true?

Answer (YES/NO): YES